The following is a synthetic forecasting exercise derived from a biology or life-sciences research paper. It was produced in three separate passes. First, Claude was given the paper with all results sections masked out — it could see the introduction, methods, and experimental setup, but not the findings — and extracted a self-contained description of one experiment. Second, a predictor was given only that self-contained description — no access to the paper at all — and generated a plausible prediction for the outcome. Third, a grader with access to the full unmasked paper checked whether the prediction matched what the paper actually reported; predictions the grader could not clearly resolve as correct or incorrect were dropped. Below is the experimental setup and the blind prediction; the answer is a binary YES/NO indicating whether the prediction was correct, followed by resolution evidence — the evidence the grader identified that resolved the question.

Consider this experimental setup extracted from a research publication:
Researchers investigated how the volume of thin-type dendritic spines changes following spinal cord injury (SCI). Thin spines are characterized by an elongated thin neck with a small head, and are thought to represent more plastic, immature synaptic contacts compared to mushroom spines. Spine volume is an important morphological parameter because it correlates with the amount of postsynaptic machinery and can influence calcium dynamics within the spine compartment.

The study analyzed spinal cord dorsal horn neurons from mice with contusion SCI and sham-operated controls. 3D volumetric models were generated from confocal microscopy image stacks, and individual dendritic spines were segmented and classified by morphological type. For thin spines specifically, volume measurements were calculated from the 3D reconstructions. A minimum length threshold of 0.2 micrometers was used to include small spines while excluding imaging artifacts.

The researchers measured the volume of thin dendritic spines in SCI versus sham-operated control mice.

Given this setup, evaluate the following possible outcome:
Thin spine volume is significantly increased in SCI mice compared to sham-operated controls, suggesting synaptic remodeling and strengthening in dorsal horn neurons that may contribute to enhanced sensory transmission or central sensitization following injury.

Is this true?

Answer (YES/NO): NO